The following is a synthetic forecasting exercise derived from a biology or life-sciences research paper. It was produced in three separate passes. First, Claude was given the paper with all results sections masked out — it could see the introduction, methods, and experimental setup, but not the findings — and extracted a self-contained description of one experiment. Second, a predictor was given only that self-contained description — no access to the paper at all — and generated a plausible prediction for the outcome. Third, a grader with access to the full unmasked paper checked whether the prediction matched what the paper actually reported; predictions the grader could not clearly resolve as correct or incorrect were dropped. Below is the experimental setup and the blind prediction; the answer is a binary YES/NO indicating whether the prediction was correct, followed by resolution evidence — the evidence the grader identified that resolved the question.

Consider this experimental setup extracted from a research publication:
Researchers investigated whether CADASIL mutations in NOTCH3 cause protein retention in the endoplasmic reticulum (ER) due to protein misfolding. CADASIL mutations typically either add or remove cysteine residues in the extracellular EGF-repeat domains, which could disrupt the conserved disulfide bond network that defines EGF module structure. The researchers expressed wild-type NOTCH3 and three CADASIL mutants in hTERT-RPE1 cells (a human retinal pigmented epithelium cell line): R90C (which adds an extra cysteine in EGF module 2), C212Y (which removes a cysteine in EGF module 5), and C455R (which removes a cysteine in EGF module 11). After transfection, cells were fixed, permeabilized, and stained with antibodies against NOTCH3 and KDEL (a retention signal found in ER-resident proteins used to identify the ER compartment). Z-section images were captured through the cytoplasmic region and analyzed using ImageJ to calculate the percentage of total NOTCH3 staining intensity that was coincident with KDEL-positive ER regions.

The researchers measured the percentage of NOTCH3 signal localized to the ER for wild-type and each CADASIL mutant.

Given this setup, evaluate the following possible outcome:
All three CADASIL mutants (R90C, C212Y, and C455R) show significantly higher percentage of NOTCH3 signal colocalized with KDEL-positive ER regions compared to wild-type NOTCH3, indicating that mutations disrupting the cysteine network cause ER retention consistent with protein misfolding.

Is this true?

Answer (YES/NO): NO